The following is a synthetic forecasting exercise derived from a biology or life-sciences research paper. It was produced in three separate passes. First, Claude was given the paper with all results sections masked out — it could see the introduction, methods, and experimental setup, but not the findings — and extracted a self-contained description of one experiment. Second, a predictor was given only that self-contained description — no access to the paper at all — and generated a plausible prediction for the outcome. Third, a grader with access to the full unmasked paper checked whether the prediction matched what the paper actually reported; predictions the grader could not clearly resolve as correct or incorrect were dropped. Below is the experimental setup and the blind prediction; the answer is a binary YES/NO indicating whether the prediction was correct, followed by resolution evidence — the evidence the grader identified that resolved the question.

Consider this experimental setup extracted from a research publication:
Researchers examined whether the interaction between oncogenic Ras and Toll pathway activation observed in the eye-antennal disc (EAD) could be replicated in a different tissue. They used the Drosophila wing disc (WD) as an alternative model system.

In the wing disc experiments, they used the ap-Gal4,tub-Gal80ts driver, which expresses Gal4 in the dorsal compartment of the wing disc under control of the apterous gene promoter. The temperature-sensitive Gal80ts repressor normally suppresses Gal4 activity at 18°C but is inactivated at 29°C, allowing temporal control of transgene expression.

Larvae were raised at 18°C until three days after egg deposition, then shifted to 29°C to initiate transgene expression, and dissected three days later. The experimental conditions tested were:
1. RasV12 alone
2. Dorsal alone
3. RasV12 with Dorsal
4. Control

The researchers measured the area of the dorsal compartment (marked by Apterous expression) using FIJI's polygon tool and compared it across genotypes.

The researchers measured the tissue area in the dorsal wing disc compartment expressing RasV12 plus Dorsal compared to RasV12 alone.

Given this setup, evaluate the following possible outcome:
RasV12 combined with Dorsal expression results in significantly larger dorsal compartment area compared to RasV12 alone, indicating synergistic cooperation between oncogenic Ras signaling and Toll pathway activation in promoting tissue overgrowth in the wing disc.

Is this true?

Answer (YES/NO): YES